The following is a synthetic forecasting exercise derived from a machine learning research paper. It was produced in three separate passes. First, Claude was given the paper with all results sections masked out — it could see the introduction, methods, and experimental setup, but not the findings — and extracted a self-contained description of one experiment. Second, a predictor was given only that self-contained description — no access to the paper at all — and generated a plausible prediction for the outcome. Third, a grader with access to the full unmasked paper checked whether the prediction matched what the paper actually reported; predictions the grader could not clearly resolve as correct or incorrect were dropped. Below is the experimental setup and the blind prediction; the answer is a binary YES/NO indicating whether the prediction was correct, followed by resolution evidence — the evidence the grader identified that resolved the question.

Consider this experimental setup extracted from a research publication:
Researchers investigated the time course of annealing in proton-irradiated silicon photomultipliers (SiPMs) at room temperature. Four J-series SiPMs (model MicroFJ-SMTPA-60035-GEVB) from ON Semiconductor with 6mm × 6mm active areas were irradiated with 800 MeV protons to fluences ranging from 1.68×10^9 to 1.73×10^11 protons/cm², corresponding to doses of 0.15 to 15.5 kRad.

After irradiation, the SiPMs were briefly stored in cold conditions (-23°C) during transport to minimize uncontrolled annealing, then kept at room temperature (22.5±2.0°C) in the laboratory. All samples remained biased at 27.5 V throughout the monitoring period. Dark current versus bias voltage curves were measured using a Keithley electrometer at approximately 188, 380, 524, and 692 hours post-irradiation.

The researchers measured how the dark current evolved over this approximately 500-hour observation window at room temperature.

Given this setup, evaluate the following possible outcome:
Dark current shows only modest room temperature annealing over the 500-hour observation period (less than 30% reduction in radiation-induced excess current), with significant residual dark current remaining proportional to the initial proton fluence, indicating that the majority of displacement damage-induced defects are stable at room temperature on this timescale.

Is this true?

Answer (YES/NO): NO